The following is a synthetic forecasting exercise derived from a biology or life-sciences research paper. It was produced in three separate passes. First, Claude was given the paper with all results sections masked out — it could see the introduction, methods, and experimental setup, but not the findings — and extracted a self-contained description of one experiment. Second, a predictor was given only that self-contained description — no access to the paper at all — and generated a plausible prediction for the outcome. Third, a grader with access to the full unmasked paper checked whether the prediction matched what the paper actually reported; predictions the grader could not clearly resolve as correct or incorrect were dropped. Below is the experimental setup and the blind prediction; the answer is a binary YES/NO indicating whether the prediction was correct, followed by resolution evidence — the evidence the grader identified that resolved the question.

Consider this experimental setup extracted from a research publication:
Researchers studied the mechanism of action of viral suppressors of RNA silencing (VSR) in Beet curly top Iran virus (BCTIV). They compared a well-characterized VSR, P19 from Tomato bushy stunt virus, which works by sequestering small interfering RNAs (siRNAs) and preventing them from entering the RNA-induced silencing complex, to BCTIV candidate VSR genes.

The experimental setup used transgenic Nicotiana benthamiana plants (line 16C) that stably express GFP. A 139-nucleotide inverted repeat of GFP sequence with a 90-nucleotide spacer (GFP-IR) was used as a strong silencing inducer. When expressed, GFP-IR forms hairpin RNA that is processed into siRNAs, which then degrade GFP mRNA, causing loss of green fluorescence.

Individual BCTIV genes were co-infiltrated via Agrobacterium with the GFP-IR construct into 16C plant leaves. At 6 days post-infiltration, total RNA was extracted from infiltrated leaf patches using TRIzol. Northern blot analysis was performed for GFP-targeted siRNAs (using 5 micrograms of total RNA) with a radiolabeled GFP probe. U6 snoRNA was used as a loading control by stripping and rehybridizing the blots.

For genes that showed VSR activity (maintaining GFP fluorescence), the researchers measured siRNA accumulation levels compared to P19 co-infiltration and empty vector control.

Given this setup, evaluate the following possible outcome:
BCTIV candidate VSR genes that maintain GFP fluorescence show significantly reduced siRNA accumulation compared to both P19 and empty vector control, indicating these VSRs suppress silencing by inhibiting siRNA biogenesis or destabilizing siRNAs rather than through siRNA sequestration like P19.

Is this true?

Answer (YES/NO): YES